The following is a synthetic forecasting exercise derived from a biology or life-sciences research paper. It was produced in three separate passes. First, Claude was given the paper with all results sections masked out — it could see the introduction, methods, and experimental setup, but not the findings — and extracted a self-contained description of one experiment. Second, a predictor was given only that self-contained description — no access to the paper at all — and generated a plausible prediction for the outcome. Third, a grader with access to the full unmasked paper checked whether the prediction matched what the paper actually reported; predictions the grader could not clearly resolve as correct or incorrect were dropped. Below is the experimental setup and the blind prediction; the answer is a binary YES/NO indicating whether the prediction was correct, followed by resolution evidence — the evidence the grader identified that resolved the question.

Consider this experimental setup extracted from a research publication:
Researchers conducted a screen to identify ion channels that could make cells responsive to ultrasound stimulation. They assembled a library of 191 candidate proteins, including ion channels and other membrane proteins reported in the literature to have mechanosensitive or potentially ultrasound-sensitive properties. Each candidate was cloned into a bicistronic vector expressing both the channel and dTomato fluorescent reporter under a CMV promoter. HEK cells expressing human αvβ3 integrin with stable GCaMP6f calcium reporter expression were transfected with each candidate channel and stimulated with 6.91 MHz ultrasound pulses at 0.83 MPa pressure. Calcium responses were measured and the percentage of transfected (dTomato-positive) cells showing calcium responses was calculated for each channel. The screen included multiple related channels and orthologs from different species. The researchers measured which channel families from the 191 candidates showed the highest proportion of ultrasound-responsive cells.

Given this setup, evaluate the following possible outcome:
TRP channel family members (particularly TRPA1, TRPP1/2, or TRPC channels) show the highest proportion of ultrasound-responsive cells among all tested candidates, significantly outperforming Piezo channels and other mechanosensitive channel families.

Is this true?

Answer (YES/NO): YES